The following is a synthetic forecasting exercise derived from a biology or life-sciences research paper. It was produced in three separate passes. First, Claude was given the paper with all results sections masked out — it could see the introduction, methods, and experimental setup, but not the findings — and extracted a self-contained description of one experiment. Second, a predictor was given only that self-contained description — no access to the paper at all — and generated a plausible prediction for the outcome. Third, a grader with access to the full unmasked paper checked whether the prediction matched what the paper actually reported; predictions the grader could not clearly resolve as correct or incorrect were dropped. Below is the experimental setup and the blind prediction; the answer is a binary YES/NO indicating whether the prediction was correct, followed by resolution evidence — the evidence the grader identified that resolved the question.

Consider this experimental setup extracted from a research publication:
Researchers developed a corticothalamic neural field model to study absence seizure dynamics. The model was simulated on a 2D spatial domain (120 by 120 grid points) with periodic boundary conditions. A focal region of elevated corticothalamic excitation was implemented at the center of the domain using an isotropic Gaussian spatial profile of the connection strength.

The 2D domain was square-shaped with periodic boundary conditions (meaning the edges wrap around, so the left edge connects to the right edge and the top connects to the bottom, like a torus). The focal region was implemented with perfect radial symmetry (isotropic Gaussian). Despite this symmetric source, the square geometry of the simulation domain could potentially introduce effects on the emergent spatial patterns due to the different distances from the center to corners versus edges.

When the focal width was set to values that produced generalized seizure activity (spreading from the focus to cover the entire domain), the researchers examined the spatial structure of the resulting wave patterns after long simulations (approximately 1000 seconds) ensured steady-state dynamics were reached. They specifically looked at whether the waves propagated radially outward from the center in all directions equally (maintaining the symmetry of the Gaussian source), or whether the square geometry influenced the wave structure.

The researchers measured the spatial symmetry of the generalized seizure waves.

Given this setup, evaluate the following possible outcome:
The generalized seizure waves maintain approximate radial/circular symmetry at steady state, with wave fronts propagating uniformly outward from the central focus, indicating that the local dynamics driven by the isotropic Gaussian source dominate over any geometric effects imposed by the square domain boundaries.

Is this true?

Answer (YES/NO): YES